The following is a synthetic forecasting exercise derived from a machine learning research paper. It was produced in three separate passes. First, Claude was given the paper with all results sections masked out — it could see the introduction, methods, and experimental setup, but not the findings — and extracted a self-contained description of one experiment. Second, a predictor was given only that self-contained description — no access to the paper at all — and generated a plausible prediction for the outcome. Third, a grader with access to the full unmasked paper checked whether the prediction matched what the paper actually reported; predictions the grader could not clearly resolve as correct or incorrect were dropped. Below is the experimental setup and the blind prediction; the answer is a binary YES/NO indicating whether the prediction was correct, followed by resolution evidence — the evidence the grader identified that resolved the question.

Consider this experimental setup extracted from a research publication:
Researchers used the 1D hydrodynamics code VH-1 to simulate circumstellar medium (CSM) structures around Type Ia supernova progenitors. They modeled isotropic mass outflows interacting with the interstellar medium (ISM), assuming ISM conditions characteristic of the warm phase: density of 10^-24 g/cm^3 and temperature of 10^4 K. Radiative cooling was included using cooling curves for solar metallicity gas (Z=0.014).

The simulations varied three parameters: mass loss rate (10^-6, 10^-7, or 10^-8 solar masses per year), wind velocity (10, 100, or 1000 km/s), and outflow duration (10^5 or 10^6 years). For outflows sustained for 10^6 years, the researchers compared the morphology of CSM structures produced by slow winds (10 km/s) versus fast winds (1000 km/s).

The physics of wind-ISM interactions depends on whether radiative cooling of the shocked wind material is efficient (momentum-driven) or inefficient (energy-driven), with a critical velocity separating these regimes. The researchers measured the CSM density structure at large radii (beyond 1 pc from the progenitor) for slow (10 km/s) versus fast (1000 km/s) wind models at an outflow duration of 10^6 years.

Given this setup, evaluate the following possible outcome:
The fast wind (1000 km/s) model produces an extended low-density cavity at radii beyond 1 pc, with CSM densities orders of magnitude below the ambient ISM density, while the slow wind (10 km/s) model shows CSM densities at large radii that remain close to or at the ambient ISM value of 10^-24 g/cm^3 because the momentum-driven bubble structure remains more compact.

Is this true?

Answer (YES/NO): YES